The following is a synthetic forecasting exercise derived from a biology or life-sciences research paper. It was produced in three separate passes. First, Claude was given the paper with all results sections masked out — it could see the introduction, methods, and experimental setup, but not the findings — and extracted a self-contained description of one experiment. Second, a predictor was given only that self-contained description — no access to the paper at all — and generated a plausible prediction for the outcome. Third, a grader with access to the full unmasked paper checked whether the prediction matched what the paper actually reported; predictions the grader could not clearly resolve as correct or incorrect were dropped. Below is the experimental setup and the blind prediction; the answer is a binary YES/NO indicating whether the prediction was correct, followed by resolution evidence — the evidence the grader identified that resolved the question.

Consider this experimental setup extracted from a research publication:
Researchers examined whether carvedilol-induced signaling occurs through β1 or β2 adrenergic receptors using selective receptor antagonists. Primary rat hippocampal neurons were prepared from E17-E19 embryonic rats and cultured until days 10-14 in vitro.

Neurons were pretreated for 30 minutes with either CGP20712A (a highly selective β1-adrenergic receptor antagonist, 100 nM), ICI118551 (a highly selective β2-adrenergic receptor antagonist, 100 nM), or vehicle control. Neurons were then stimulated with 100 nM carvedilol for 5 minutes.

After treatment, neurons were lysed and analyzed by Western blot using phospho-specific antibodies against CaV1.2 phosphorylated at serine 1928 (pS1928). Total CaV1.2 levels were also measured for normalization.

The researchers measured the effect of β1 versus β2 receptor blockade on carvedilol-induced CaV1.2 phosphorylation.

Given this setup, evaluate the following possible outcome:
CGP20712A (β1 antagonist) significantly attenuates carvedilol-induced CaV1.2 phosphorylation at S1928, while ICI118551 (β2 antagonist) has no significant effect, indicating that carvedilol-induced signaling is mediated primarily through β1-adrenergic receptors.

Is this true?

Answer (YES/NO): NO